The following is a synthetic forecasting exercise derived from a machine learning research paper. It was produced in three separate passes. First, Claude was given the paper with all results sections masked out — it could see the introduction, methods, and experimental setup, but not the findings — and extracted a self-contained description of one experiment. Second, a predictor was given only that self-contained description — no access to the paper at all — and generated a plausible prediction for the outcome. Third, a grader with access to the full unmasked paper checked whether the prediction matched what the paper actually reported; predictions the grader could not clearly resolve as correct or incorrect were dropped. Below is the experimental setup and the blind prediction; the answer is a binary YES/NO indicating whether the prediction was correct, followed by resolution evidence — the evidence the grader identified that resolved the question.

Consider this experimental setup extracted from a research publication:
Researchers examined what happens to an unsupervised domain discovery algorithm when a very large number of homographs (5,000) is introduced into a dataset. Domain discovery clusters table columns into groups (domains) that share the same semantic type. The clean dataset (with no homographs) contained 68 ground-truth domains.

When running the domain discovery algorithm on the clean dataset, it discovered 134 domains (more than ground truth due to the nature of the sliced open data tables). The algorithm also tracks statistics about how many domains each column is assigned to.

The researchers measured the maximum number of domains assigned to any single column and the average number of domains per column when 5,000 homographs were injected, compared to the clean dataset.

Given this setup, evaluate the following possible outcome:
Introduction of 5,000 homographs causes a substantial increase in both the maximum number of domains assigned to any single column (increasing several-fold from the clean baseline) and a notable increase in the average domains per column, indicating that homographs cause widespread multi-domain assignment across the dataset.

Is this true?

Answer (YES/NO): YES